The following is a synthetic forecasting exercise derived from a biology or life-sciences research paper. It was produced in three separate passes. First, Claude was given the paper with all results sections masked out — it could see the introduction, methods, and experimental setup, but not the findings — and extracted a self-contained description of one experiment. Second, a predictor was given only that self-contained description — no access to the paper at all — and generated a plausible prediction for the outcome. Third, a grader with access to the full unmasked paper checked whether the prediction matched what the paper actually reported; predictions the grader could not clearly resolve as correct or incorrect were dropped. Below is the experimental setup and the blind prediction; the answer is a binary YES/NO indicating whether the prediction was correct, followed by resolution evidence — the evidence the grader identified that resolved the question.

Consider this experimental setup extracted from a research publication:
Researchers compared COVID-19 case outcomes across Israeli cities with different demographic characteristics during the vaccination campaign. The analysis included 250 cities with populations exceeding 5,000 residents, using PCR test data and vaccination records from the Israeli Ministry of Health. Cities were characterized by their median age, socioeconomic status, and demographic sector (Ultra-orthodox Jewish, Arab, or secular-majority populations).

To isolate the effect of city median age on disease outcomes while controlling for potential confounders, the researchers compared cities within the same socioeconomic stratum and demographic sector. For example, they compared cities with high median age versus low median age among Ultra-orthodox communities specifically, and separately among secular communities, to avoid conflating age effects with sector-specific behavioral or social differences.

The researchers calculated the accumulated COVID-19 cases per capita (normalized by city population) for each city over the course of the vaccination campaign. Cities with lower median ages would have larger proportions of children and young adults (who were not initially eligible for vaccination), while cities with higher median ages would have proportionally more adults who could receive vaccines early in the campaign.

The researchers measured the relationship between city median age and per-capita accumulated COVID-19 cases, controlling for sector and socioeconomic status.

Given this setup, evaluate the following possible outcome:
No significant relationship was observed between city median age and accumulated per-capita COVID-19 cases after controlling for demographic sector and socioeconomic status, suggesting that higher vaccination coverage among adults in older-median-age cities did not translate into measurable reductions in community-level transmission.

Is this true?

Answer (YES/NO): NO